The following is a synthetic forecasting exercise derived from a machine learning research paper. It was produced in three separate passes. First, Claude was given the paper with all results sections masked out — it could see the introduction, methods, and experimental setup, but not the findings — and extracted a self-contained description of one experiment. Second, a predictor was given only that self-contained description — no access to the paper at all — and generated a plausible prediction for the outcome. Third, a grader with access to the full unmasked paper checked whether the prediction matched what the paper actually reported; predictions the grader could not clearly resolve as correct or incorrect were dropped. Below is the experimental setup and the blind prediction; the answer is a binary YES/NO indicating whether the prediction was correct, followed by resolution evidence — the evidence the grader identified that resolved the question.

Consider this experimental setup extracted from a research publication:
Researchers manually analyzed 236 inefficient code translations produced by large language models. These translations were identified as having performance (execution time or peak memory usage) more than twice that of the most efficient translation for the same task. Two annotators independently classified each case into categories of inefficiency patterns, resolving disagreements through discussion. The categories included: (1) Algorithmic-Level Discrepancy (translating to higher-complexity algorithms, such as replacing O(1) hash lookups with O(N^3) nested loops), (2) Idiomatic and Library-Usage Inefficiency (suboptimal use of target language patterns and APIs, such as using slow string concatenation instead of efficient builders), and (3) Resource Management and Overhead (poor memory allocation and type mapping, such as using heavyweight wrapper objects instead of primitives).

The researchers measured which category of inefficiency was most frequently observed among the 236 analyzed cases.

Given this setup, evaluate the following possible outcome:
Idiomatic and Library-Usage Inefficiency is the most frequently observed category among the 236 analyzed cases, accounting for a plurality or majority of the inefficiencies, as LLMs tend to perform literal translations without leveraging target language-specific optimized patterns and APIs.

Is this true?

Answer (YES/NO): YES